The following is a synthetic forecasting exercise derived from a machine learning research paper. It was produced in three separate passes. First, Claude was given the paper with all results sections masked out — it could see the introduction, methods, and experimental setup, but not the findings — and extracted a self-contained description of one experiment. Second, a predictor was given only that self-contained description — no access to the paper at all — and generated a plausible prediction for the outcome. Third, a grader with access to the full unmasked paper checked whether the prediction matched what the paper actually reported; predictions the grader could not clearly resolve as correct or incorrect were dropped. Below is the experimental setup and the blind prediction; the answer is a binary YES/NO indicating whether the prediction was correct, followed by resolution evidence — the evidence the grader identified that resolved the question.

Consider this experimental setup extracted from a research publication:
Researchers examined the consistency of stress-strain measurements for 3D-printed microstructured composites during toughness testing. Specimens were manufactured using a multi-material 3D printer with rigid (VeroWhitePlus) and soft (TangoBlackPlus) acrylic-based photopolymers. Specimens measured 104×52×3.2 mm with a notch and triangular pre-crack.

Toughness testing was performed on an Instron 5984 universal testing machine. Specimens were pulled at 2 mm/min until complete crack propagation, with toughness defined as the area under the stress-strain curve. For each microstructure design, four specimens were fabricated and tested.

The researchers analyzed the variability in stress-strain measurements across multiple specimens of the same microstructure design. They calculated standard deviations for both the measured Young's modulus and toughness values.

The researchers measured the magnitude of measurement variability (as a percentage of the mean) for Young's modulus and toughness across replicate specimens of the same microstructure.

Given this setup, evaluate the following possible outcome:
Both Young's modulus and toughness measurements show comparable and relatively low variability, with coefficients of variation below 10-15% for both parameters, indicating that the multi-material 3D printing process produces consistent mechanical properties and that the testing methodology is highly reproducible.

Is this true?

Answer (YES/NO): NO